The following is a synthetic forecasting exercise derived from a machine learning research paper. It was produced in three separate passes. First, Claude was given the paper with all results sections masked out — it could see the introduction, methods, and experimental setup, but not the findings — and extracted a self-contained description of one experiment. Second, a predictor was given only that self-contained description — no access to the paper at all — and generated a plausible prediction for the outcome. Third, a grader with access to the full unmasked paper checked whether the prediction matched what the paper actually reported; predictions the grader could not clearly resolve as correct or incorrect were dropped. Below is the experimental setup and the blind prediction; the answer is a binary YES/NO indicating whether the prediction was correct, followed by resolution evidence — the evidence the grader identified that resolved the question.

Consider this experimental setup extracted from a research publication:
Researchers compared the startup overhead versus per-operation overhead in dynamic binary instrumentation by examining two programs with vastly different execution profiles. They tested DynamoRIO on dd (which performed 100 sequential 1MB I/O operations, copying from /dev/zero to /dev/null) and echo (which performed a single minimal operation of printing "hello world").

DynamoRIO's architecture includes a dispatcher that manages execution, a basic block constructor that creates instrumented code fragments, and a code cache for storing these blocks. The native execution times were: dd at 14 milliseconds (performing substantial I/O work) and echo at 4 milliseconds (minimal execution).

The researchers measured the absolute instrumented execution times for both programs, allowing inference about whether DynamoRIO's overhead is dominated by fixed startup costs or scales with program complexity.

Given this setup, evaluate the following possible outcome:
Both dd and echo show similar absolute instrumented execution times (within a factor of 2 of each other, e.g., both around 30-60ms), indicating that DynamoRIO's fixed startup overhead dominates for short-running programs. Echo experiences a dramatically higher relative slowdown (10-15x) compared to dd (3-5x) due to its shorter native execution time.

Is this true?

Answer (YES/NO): YES